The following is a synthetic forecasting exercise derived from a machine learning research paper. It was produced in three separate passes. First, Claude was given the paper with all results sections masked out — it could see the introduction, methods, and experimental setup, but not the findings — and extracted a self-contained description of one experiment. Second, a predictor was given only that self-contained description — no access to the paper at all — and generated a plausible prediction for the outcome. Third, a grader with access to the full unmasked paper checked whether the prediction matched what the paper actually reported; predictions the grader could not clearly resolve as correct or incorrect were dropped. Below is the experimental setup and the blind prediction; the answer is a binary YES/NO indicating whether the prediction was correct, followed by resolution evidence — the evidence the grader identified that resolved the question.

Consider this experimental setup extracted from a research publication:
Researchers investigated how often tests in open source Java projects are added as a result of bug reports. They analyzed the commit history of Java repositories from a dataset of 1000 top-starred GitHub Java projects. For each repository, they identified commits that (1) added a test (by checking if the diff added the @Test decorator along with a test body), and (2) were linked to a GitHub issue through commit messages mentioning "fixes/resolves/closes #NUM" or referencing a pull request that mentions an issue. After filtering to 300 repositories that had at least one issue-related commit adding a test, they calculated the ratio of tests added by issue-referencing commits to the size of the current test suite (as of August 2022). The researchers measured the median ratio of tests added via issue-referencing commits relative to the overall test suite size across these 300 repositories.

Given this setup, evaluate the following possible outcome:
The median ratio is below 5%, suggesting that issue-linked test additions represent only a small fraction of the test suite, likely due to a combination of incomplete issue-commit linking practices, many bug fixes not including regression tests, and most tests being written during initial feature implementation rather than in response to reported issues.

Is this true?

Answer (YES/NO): NO